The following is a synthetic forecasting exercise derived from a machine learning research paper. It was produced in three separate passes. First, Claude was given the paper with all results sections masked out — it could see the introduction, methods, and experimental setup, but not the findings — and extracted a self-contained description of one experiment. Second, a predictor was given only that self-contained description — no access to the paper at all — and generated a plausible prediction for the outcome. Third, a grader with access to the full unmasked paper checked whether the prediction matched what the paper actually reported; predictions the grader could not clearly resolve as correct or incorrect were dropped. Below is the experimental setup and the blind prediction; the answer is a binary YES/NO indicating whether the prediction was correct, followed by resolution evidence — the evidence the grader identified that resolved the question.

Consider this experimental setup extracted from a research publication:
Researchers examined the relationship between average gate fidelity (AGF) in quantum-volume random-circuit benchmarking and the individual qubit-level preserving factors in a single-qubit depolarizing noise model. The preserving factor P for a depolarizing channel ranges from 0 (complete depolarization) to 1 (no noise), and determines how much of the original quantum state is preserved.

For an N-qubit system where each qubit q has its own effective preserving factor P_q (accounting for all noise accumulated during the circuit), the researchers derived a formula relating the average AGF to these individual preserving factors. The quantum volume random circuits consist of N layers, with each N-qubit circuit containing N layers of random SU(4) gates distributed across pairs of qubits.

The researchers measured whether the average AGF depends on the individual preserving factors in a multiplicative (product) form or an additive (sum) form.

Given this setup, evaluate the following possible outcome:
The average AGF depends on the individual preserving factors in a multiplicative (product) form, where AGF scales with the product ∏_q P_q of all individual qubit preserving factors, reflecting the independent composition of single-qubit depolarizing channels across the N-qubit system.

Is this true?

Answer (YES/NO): NO